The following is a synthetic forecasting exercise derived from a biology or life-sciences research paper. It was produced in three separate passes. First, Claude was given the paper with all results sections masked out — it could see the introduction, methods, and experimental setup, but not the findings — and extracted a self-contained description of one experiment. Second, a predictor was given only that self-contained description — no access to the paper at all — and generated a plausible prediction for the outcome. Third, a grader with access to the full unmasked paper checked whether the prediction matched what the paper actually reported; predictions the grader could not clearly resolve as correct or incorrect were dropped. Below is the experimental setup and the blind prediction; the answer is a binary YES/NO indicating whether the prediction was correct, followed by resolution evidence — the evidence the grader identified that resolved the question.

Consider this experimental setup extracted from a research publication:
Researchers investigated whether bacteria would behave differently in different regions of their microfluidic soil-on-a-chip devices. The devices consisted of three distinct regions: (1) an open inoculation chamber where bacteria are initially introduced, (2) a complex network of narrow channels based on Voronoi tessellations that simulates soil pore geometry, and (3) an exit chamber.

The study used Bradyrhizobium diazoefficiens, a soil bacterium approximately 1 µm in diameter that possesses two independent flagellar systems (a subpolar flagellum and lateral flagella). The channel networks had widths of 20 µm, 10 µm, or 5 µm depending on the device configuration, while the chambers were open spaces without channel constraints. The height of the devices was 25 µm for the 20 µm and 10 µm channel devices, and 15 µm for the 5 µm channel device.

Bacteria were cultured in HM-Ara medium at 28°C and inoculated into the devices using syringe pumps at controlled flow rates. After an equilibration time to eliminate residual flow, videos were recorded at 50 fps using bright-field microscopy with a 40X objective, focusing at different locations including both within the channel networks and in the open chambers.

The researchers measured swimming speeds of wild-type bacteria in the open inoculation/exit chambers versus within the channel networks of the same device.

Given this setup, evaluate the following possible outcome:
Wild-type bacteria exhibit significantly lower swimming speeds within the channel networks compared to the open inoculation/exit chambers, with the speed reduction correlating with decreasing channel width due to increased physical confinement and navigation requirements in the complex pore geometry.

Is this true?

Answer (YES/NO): YES